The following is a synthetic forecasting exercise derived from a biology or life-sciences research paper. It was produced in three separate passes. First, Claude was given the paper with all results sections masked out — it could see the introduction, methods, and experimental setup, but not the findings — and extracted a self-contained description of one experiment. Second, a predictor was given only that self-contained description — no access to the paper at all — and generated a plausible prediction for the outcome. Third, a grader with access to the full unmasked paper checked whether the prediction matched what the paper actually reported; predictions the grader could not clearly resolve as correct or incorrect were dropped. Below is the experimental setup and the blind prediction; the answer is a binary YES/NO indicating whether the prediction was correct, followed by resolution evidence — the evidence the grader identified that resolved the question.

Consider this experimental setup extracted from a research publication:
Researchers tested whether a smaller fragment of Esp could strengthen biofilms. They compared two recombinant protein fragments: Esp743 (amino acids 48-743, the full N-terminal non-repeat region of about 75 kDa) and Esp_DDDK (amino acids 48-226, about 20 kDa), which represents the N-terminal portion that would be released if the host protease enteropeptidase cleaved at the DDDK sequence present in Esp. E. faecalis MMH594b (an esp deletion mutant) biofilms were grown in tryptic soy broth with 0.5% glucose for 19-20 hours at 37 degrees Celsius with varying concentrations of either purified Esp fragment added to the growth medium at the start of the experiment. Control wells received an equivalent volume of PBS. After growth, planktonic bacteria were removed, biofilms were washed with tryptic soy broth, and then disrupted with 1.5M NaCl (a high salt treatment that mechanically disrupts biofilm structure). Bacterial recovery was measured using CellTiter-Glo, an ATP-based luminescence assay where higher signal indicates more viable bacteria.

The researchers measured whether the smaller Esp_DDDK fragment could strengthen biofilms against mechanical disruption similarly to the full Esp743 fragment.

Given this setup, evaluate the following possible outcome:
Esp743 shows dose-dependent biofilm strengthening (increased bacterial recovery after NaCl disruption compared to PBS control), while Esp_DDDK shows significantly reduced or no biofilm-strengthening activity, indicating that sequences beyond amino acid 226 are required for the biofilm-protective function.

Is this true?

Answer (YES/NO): NO